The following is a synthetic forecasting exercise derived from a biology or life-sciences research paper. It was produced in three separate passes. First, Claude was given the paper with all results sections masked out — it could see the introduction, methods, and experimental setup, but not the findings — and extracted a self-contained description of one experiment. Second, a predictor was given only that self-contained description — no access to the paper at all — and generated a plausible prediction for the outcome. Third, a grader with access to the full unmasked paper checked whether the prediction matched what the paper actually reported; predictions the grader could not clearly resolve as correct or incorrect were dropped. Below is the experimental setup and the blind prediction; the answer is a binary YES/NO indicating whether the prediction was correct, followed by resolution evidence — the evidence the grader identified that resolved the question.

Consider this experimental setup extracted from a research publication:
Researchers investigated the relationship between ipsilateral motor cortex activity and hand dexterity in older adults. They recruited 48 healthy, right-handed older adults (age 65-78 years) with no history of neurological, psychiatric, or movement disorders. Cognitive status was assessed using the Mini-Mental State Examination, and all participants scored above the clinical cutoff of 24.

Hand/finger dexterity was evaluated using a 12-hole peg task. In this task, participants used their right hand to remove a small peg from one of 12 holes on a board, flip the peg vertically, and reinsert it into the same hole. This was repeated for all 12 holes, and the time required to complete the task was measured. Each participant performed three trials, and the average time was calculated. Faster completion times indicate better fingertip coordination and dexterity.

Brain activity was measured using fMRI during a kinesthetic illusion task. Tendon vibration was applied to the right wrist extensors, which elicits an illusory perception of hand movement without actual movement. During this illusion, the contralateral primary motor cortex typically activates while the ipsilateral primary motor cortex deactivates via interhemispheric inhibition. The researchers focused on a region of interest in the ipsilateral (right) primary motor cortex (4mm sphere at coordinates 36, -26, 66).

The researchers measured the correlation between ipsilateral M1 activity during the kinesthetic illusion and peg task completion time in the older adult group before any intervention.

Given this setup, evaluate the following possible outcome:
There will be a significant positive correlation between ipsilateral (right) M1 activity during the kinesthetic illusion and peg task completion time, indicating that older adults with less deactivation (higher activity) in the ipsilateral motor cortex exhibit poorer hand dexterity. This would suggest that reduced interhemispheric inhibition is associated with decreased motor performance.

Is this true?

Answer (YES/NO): YES